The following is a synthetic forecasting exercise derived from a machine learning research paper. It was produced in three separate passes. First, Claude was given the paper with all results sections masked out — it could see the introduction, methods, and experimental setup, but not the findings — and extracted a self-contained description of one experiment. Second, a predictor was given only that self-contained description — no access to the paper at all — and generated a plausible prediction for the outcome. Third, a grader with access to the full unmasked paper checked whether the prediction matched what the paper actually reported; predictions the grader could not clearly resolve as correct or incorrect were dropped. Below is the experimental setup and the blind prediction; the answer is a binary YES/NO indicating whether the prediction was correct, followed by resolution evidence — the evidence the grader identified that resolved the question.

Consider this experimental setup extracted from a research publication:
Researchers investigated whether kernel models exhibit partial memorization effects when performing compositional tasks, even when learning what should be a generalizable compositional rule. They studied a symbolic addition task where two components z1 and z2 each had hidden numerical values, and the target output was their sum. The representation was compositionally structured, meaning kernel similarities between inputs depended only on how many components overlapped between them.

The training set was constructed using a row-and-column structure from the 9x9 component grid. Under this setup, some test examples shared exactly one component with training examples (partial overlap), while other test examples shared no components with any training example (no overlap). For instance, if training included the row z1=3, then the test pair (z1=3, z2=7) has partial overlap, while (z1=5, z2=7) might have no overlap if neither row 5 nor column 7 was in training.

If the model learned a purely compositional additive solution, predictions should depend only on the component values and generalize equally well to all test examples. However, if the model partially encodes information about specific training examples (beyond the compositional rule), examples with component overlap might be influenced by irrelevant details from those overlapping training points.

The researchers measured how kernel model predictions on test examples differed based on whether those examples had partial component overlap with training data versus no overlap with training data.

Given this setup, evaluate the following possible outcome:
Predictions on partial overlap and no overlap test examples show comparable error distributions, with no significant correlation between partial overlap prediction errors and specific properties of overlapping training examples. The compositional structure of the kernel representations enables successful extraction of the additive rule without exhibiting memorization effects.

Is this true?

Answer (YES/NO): NO